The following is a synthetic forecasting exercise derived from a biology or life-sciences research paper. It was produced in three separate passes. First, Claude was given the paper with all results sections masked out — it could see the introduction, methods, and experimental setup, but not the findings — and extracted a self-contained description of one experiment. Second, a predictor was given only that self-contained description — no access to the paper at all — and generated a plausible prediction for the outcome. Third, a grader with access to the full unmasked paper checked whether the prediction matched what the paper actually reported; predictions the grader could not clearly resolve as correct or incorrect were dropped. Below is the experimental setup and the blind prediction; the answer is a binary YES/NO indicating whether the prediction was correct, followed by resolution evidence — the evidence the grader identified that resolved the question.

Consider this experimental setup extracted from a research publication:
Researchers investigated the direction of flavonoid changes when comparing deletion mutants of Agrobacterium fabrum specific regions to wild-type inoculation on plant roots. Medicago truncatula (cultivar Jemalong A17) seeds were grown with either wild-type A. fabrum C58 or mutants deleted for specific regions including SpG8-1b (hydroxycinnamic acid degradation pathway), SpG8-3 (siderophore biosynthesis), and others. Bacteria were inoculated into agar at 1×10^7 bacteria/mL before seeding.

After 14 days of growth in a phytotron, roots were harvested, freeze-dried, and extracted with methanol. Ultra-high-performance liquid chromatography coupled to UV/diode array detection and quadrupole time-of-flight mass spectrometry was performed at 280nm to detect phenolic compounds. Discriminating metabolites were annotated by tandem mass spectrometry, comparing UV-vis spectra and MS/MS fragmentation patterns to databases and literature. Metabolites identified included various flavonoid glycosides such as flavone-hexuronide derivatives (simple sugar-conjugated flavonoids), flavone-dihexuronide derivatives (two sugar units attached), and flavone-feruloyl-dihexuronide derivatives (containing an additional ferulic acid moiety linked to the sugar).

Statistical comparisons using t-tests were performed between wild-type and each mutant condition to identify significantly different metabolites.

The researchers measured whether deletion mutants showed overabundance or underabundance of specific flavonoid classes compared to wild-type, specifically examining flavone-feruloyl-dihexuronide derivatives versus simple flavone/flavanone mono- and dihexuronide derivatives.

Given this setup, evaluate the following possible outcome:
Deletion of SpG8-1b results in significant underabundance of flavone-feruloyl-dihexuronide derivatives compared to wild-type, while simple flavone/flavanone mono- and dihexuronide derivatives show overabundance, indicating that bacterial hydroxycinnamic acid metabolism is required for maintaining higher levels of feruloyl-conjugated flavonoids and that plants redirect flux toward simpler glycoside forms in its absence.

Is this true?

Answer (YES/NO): NO